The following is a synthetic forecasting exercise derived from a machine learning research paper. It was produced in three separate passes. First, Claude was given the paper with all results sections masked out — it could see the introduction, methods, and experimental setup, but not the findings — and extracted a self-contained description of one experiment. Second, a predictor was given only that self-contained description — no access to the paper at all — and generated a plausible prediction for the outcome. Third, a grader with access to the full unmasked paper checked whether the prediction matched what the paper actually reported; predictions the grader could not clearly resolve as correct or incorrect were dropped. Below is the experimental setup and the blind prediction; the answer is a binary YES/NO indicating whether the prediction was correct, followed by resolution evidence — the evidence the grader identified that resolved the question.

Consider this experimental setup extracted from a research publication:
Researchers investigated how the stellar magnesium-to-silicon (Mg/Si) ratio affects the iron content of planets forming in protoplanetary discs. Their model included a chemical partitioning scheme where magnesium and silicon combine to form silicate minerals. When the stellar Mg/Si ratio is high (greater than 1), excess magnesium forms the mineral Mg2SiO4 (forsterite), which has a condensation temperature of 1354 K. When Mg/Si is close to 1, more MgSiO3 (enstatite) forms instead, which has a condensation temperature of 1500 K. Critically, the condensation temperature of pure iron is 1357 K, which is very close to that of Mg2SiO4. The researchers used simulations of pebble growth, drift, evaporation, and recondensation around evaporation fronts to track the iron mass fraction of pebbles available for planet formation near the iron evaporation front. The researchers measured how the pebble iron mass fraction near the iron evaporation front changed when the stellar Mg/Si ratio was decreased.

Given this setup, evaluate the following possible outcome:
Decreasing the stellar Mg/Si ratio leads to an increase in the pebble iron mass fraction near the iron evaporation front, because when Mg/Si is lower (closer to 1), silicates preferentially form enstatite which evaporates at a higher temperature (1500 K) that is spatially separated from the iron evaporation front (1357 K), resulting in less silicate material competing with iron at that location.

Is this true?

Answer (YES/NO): YES